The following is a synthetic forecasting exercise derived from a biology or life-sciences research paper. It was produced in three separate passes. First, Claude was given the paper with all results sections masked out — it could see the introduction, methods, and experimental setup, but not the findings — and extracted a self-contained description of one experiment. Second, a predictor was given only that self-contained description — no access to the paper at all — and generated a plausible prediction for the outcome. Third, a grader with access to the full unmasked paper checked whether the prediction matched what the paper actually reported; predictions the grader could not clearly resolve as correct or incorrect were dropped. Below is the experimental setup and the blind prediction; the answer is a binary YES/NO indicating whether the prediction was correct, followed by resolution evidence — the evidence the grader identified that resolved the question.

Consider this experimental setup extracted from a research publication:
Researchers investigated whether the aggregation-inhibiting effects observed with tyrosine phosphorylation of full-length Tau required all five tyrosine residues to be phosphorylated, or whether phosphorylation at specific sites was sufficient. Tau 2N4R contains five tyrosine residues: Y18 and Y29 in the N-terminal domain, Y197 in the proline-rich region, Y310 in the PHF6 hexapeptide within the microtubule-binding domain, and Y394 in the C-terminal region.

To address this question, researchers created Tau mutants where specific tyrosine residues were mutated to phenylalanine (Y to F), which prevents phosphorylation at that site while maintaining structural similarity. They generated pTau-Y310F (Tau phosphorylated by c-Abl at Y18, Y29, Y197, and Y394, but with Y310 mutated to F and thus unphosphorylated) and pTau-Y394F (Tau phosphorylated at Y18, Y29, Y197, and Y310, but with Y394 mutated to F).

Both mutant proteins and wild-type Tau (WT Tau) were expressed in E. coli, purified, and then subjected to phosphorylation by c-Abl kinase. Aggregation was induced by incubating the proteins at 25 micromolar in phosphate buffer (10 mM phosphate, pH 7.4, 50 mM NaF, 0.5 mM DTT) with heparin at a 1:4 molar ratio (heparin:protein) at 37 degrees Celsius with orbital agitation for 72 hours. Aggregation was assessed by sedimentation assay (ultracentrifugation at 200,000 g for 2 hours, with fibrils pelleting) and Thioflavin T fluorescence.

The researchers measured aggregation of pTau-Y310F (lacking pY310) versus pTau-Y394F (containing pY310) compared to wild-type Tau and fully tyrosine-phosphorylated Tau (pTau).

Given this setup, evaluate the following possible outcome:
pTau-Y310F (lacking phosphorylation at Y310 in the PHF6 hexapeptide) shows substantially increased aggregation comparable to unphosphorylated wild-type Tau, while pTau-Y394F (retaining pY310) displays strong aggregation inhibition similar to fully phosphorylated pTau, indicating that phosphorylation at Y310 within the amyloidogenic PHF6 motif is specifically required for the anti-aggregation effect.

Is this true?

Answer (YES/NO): NO